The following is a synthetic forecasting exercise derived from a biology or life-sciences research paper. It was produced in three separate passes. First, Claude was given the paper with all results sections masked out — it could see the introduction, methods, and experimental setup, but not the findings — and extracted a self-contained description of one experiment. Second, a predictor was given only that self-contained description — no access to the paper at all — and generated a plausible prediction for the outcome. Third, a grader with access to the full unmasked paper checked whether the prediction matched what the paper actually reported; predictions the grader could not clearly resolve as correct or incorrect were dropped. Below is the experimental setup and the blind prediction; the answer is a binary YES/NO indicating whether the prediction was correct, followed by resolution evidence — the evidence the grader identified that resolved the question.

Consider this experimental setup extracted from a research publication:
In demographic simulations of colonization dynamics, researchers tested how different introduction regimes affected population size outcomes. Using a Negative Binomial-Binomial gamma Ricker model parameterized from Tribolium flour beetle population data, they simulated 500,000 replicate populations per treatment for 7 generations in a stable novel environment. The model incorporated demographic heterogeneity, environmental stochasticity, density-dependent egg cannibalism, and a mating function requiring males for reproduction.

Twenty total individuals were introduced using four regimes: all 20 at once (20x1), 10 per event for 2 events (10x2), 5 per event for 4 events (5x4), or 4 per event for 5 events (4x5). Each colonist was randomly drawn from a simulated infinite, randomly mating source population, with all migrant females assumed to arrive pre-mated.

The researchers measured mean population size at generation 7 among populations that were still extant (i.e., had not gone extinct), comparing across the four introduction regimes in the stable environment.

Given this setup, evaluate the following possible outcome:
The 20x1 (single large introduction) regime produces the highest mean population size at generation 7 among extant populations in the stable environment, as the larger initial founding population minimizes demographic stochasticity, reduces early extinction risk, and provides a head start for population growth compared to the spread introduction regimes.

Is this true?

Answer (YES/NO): NO